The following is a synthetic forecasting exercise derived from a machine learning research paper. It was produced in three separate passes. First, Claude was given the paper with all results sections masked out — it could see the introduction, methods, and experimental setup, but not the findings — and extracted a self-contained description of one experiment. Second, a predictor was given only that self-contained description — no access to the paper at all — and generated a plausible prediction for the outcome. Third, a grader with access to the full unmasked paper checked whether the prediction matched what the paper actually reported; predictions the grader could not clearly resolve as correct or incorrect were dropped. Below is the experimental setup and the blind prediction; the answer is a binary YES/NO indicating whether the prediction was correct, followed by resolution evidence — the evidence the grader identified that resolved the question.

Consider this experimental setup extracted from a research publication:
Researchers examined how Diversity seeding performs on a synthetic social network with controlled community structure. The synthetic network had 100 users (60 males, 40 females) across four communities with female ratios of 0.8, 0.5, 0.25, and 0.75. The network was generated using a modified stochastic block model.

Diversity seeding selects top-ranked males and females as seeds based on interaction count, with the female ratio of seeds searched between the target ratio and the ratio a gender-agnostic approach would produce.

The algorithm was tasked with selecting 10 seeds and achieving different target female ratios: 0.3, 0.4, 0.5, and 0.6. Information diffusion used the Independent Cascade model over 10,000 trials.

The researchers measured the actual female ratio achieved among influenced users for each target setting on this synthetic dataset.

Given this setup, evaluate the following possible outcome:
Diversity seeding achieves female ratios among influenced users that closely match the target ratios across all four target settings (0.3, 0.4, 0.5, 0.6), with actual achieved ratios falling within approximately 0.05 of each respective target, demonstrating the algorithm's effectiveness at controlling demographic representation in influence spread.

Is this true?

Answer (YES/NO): NO